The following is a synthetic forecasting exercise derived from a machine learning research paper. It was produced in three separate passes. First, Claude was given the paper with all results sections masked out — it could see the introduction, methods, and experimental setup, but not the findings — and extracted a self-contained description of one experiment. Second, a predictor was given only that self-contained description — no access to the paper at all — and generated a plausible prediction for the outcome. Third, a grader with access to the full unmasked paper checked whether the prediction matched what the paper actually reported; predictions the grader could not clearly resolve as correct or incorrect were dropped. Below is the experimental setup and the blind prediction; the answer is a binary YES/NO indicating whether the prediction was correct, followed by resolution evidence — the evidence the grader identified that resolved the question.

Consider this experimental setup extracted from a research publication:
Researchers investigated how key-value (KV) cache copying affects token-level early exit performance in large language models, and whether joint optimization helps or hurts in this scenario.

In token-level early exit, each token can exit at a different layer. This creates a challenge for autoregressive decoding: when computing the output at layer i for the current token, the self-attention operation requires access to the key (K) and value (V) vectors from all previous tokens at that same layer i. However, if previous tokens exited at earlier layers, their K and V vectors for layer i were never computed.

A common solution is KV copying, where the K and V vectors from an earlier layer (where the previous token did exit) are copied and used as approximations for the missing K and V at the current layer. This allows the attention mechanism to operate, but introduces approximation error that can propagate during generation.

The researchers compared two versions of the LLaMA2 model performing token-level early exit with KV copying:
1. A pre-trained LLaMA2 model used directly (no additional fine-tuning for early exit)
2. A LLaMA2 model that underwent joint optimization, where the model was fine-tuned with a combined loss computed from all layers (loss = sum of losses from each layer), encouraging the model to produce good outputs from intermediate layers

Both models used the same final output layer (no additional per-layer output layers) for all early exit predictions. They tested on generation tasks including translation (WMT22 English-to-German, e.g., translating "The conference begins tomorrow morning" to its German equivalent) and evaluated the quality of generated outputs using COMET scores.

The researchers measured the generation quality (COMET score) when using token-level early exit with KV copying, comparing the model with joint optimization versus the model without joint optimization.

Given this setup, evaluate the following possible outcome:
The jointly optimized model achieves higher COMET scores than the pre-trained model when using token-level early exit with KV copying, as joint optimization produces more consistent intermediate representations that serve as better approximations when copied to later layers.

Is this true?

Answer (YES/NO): NO